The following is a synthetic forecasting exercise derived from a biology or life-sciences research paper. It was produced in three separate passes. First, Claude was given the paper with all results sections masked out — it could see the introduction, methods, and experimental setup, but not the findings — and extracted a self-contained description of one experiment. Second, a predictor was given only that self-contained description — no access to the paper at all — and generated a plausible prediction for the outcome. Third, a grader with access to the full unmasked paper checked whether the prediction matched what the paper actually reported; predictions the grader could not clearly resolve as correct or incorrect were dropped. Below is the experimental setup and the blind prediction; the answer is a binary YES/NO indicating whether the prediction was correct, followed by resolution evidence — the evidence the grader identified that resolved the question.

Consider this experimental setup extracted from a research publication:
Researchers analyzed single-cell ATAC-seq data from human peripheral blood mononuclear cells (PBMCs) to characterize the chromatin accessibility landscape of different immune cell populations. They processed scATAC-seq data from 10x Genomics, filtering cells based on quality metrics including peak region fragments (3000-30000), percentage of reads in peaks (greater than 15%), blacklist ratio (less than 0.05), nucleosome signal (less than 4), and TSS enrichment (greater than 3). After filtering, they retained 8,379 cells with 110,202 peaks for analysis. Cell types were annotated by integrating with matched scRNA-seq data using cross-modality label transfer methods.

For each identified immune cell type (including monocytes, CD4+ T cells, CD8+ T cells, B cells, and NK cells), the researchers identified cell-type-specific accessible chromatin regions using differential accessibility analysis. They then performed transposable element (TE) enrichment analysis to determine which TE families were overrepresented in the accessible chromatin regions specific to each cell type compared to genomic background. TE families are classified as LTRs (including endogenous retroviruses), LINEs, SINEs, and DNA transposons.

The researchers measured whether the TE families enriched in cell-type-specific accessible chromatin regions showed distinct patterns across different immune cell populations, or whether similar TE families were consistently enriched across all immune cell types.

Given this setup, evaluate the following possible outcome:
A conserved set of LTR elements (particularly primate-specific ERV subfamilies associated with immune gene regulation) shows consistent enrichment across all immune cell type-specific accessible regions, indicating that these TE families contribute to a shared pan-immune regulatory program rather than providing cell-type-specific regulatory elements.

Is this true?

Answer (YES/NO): NO